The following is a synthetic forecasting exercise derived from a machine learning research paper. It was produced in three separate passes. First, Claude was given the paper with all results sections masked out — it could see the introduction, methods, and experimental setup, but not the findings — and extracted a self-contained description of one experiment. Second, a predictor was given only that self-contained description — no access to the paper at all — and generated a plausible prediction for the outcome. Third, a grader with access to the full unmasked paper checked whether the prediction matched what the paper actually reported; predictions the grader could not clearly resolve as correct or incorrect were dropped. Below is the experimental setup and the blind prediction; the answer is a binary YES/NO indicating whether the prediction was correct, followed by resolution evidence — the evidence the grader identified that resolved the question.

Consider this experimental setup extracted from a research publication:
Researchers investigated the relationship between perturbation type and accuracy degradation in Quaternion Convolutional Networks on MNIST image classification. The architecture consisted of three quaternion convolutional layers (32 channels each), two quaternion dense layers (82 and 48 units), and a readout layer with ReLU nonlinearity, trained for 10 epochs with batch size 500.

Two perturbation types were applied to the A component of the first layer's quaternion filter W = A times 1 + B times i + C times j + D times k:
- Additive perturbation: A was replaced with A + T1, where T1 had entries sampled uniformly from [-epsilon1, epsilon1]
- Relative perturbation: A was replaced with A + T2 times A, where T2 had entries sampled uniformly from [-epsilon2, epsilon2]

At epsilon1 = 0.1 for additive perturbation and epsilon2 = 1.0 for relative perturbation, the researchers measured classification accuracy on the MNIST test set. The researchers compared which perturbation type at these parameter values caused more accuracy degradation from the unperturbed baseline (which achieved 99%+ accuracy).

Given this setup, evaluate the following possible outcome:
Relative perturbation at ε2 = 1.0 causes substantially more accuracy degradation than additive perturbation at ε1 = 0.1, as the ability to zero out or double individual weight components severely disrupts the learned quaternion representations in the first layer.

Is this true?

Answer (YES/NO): NO